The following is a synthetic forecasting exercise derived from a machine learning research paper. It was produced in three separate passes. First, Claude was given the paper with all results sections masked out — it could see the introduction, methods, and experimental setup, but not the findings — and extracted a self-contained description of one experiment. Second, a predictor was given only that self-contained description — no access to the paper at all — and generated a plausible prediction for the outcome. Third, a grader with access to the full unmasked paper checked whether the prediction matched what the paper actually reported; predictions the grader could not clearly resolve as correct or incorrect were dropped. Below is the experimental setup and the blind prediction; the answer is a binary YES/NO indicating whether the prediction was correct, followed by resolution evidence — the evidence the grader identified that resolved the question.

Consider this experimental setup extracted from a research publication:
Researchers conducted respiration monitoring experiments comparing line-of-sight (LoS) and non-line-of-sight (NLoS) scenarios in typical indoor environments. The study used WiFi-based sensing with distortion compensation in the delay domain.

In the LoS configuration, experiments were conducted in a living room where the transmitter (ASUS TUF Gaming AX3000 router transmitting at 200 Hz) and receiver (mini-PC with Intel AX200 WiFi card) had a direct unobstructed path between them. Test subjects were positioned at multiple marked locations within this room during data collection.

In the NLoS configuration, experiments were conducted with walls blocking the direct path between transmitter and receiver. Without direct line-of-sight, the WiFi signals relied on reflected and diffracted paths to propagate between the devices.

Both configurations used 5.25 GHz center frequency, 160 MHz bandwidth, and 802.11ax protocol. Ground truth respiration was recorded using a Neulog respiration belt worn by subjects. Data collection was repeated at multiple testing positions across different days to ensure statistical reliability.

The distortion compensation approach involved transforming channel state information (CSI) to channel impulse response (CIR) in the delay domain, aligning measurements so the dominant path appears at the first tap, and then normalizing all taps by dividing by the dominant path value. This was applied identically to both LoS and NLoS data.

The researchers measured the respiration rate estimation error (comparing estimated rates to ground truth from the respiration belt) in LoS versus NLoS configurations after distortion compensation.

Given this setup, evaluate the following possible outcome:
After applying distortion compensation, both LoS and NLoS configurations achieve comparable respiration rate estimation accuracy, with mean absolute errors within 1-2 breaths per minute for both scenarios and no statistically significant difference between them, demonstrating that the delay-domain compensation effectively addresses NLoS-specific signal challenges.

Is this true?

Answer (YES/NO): NO